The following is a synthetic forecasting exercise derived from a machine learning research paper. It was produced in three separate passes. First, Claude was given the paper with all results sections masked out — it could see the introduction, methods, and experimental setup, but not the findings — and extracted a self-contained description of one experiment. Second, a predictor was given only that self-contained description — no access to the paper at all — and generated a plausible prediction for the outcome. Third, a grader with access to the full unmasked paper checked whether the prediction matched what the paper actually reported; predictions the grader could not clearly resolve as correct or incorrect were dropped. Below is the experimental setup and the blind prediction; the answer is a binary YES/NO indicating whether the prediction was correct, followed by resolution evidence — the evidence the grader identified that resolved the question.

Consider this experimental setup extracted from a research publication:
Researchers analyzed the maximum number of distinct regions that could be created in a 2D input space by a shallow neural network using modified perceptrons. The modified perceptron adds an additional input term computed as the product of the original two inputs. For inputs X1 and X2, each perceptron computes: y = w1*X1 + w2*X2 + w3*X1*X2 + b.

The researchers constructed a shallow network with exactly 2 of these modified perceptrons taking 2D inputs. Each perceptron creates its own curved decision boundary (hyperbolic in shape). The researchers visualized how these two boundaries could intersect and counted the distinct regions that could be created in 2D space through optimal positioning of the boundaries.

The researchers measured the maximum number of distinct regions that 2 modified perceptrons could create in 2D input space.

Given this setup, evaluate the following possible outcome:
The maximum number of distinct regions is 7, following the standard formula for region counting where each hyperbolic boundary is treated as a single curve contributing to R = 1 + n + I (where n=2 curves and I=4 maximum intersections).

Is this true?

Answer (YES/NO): YES